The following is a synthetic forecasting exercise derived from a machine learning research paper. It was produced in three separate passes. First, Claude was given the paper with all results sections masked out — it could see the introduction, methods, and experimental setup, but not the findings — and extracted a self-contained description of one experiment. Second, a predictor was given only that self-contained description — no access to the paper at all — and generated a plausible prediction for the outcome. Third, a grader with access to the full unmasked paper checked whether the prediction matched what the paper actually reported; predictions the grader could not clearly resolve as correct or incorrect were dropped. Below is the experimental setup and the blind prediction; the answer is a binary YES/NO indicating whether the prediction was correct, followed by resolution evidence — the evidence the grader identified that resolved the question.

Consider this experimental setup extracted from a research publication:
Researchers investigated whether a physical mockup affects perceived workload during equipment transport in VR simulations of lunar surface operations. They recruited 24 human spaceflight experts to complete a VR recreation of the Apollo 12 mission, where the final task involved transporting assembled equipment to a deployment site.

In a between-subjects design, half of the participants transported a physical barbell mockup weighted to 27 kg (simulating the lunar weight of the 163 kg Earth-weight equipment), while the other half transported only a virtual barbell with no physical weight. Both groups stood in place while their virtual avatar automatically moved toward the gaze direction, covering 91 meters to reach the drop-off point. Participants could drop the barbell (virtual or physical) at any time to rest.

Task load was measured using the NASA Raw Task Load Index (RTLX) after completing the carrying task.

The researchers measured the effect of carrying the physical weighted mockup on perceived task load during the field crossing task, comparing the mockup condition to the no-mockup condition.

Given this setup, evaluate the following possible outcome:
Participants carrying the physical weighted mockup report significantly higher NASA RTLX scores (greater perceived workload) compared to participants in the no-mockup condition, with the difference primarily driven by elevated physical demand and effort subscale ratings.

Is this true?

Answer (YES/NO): NO